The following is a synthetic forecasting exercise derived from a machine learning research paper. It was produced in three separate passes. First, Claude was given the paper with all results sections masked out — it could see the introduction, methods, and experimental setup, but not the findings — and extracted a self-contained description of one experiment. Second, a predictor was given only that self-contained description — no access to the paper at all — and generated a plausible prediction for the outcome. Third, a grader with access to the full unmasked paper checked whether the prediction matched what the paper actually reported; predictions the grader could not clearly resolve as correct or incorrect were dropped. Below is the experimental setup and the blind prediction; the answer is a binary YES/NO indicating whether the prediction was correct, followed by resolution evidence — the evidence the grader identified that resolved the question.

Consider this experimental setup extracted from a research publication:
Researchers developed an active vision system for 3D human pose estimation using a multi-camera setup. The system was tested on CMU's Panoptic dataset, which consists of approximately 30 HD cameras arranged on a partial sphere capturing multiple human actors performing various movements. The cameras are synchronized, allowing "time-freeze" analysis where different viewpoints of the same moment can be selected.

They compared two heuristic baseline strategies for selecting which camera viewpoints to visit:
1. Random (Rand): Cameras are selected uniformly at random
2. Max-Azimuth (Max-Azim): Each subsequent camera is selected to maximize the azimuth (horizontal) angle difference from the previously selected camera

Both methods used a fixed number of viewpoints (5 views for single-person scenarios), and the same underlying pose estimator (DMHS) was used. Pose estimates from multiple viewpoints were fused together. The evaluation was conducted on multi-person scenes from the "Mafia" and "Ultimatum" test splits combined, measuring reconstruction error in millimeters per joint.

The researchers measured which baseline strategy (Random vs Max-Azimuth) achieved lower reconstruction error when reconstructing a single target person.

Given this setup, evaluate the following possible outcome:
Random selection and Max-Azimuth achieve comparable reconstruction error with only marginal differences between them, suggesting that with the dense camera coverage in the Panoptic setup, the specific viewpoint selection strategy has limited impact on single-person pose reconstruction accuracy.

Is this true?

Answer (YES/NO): NO